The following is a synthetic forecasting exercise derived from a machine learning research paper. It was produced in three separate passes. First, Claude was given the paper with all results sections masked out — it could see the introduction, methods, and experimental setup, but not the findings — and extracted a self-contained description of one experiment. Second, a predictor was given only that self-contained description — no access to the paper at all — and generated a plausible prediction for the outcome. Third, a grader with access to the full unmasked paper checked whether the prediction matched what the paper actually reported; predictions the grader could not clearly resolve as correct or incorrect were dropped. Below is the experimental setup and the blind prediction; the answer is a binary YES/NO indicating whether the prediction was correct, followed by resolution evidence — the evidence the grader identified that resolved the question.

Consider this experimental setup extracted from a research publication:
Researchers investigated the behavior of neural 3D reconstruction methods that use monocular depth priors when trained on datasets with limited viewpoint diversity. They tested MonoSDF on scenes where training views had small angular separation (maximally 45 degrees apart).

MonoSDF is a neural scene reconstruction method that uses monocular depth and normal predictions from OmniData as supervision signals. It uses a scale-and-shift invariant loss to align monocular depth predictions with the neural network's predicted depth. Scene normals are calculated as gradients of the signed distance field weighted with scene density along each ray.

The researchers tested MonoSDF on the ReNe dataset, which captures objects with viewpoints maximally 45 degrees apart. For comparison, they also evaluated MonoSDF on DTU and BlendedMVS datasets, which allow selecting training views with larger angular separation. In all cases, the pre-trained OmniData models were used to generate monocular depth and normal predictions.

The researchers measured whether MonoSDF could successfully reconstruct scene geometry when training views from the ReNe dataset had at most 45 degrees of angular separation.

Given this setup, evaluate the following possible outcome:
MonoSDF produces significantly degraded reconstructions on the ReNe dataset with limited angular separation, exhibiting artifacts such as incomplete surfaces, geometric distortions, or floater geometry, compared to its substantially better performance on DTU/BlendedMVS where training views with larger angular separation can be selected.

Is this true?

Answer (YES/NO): YES